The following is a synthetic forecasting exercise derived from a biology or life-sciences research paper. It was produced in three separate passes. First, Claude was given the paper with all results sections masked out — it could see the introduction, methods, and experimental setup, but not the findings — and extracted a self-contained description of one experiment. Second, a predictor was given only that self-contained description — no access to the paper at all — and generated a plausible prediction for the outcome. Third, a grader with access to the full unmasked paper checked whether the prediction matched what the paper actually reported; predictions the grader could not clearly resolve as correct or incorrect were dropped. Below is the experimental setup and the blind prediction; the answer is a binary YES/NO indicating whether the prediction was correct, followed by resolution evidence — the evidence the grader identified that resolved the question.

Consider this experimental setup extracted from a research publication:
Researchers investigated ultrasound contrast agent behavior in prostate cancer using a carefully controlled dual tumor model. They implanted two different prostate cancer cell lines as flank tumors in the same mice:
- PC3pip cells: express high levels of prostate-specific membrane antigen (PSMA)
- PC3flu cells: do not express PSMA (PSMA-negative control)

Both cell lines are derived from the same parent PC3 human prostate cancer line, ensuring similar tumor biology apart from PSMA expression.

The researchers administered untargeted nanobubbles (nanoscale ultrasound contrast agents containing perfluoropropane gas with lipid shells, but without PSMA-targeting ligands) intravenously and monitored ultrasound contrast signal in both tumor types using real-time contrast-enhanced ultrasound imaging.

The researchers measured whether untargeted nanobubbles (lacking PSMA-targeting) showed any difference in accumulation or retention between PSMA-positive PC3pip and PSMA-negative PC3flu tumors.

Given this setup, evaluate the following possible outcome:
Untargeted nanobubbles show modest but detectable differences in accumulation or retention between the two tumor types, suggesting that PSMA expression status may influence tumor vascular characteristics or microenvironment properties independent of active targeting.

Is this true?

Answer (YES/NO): NO